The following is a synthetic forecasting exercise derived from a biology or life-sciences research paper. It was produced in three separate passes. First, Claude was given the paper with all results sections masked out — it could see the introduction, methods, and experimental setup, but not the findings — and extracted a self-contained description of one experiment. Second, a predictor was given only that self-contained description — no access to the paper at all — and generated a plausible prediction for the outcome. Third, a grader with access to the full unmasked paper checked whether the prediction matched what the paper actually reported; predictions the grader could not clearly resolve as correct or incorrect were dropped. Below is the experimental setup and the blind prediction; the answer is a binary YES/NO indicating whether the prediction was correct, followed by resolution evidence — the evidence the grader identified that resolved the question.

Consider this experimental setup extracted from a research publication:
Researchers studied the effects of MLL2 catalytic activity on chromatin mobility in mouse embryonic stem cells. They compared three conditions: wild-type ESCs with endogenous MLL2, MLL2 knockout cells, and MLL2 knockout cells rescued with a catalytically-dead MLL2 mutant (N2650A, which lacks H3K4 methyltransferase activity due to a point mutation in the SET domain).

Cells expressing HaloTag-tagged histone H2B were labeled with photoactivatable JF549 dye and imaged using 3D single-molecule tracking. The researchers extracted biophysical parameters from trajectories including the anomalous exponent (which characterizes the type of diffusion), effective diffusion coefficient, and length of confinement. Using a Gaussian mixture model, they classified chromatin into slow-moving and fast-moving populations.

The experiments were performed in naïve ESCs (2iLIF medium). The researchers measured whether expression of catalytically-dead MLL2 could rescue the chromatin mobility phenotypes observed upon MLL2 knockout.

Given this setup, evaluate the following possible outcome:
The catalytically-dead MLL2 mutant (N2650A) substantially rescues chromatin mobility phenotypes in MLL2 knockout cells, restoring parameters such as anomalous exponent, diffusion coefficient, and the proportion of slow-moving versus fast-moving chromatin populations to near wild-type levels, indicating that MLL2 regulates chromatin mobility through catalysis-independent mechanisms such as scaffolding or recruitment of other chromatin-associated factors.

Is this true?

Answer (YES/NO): YES